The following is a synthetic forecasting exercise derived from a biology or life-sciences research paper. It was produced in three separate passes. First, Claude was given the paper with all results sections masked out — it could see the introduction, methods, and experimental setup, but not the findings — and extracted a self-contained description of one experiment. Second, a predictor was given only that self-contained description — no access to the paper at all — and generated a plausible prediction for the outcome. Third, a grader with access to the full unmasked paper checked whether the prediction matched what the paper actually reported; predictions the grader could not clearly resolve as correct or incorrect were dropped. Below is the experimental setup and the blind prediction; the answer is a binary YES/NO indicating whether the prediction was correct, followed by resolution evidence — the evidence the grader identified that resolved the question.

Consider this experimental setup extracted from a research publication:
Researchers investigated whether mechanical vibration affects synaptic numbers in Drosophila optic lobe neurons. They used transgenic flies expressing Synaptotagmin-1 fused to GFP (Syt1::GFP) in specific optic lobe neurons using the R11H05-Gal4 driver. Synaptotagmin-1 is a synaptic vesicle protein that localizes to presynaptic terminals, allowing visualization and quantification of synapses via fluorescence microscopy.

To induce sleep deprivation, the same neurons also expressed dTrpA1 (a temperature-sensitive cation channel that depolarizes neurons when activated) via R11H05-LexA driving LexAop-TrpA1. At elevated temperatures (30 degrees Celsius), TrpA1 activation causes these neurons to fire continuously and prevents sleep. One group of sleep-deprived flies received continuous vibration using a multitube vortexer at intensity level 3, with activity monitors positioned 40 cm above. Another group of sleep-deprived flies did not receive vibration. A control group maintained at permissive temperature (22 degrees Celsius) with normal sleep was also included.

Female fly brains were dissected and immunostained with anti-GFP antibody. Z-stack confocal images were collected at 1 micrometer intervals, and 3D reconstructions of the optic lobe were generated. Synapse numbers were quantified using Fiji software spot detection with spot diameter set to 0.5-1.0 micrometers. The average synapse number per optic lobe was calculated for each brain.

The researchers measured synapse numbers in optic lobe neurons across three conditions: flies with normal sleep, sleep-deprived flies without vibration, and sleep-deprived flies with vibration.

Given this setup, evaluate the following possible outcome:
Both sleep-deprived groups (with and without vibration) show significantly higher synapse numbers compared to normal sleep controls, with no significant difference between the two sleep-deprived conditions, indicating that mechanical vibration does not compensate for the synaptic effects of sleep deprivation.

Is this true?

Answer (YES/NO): NO